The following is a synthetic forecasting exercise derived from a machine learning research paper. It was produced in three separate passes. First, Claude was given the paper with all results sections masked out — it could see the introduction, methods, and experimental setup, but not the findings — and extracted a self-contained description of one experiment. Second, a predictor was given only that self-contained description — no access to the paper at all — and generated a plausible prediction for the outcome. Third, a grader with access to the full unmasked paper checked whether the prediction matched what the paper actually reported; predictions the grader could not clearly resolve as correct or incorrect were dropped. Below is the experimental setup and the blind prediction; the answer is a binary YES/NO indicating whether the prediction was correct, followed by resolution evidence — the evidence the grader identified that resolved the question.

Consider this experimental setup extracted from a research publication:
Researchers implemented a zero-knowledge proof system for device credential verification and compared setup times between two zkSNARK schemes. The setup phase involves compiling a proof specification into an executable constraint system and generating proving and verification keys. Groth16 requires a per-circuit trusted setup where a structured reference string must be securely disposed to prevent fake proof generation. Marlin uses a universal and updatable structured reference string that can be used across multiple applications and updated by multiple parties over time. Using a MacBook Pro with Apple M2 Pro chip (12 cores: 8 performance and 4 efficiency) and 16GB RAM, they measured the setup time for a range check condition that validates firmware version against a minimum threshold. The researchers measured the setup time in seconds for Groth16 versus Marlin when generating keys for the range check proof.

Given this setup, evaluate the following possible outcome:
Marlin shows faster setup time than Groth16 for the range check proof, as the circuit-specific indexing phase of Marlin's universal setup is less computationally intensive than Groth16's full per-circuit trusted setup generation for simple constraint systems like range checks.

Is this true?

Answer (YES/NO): NO